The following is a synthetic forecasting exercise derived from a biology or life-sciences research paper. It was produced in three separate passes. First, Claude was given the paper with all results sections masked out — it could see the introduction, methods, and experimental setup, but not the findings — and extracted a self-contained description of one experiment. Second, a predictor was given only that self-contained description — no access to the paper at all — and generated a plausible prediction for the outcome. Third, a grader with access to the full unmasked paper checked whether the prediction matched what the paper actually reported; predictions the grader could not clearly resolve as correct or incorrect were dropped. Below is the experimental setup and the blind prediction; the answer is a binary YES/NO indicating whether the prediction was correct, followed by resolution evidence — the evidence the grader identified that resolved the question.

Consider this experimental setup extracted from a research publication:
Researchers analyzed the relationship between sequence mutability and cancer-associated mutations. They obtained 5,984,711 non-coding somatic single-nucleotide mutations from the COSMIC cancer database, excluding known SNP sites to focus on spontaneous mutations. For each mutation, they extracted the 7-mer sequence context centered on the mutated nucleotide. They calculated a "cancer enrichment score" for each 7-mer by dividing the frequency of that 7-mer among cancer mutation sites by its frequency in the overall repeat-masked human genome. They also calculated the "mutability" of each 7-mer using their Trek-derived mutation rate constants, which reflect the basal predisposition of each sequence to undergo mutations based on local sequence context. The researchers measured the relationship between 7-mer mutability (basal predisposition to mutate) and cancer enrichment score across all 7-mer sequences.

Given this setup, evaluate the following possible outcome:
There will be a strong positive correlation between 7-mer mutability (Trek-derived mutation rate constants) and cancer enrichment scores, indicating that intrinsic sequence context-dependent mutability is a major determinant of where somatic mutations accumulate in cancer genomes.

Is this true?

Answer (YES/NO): NO